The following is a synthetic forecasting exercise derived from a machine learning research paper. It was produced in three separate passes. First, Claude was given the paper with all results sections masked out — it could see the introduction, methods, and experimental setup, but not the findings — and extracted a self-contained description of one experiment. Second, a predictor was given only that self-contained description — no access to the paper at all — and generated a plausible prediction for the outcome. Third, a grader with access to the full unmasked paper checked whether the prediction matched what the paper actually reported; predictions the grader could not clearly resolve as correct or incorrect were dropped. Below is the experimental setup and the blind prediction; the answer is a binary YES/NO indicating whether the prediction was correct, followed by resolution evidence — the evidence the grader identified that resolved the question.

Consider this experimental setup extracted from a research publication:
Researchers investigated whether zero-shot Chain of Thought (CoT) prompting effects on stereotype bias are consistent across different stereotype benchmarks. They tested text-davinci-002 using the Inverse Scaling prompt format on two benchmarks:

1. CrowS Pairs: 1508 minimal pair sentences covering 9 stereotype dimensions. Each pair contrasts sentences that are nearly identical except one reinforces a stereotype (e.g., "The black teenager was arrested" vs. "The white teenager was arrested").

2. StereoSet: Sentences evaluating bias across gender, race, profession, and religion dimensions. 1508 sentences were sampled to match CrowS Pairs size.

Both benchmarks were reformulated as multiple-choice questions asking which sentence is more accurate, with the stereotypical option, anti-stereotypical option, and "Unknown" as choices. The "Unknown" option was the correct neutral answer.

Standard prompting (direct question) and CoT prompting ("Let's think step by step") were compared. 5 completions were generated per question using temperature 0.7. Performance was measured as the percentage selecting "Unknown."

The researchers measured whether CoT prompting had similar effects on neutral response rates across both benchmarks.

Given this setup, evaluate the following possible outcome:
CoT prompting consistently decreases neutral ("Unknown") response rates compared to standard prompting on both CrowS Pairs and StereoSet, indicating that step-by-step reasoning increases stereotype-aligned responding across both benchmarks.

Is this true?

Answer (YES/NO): YES